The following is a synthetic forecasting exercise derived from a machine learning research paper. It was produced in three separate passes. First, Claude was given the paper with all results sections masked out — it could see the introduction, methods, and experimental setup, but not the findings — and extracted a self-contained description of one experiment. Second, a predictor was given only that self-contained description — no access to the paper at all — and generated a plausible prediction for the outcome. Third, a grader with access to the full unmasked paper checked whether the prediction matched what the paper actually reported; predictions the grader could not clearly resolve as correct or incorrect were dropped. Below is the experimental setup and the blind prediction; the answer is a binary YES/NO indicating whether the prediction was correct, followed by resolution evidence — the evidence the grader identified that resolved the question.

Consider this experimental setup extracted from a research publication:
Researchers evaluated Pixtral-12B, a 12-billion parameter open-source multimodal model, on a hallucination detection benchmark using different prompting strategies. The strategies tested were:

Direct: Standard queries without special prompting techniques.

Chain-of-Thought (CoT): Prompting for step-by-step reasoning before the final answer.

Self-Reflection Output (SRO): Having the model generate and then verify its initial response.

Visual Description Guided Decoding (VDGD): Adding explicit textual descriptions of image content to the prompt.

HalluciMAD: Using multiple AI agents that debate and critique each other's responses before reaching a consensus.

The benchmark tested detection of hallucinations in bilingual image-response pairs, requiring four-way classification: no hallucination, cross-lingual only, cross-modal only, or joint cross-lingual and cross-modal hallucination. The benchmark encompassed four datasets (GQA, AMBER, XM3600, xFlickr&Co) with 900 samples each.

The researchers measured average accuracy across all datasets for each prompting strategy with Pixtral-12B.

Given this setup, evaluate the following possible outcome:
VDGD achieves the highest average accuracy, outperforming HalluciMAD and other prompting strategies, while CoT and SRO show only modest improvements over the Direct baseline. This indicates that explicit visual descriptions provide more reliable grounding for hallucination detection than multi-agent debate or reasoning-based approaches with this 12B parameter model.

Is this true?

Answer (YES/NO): NO